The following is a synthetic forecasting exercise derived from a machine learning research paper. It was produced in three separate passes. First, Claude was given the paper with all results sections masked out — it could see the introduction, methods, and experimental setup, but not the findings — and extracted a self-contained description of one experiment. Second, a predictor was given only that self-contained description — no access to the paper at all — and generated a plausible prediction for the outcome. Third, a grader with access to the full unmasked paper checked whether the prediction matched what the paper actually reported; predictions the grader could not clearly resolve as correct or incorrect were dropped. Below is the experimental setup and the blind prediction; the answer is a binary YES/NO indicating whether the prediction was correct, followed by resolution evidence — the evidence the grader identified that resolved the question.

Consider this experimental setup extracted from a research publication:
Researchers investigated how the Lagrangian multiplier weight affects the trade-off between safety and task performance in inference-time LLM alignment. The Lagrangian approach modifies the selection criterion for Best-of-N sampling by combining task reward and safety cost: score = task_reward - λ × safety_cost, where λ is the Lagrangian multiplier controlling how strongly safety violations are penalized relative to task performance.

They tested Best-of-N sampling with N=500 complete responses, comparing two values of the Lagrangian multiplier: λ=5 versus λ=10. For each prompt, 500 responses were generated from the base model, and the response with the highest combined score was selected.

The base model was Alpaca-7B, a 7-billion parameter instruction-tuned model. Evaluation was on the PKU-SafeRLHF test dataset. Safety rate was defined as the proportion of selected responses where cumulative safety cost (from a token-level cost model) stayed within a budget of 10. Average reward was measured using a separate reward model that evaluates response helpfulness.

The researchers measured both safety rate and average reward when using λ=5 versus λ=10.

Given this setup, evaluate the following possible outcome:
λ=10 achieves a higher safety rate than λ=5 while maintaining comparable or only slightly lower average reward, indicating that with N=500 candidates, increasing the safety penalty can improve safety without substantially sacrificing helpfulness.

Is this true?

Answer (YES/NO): NO